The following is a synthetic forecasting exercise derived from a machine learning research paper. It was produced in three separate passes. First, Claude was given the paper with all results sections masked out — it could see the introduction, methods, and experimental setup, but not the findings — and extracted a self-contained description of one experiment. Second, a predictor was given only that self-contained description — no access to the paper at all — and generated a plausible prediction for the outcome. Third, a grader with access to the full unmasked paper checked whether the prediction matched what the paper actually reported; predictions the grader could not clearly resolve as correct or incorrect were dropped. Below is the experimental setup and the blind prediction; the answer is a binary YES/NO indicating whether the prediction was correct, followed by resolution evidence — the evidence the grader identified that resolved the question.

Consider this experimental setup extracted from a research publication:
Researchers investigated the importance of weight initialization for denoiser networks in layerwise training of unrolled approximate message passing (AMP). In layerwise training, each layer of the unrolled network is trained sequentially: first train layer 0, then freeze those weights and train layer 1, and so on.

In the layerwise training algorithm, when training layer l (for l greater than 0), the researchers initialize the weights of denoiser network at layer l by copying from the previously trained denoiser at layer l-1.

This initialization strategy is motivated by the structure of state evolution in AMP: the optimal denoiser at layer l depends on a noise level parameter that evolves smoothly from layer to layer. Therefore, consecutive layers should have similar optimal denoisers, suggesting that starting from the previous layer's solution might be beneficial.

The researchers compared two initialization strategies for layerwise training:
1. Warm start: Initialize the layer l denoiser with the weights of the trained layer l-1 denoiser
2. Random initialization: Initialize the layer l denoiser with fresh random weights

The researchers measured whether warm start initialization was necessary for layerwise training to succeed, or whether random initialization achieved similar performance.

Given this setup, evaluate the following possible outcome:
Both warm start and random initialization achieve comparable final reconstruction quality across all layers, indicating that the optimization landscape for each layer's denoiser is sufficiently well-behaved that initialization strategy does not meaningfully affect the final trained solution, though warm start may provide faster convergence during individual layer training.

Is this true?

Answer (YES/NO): NO